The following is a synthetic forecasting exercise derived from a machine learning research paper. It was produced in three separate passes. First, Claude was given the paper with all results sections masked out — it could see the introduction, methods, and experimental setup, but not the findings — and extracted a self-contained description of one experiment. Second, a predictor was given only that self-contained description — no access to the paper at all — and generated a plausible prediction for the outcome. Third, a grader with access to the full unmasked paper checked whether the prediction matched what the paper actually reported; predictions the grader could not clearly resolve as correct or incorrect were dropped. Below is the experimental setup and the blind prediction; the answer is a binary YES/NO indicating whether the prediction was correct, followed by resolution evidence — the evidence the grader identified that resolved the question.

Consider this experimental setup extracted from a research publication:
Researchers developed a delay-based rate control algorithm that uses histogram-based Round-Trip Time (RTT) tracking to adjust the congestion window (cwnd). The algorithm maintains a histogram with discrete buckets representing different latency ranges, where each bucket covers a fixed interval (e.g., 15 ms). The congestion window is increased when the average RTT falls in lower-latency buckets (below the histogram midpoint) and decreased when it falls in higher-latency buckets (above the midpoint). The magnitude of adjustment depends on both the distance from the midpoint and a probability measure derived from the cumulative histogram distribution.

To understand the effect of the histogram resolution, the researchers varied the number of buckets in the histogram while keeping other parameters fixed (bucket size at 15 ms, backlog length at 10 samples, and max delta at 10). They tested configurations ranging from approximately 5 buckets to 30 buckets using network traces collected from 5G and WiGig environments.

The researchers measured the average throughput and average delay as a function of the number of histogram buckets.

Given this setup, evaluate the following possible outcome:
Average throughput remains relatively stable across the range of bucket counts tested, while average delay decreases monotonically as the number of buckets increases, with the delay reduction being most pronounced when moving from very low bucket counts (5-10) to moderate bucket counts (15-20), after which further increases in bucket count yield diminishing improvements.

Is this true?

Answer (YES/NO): NO